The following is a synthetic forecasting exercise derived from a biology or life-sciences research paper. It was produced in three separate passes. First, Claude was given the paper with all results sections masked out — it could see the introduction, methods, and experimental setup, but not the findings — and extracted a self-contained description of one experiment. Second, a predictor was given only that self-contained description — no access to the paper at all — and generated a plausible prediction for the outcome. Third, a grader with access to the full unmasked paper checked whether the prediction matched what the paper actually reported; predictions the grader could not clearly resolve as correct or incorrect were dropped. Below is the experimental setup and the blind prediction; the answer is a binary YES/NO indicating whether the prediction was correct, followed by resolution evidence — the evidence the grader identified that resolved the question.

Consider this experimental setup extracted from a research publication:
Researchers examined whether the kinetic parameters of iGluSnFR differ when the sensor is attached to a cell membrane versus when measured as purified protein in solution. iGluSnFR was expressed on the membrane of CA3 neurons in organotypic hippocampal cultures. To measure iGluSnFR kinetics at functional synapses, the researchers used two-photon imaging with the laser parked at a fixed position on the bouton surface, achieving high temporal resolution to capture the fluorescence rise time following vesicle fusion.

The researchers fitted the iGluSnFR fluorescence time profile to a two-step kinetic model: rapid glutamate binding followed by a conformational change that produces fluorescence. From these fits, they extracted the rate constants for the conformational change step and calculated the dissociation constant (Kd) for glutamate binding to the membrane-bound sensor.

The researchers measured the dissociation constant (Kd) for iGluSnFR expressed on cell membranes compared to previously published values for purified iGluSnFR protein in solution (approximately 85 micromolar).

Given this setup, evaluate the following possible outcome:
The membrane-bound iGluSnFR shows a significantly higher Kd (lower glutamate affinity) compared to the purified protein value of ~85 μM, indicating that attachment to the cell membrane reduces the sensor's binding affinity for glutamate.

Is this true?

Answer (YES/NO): NO